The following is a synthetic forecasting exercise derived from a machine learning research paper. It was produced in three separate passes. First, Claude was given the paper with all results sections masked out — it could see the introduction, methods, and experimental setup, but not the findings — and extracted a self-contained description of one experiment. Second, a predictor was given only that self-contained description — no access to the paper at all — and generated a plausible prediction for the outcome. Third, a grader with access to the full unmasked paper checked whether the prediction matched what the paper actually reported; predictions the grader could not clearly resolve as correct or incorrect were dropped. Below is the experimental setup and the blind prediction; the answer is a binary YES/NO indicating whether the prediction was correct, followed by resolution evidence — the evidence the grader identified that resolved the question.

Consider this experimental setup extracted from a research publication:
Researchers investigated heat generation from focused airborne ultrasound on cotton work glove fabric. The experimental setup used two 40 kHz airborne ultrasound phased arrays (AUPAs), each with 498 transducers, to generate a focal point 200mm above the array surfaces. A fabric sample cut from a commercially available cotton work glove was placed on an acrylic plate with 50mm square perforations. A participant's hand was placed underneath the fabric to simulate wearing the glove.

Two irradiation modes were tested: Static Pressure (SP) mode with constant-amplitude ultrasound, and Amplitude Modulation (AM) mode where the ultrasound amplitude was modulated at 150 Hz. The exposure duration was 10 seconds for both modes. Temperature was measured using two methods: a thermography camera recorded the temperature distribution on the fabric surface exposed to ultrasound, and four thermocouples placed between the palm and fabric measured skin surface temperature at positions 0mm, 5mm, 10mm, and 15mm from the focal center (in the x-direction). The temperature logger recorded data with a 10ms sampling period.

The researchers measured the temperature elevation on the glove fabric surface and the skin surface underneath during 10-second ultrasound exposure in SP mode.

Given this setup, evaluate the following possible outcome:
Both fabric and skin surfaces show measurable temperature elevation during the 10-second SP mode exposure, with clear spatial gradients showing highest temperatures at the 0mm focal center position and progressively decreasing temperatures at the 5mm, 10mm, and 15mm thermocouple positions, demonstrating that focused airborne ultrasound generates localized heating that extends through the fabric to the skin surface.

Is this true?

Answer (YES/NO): YES